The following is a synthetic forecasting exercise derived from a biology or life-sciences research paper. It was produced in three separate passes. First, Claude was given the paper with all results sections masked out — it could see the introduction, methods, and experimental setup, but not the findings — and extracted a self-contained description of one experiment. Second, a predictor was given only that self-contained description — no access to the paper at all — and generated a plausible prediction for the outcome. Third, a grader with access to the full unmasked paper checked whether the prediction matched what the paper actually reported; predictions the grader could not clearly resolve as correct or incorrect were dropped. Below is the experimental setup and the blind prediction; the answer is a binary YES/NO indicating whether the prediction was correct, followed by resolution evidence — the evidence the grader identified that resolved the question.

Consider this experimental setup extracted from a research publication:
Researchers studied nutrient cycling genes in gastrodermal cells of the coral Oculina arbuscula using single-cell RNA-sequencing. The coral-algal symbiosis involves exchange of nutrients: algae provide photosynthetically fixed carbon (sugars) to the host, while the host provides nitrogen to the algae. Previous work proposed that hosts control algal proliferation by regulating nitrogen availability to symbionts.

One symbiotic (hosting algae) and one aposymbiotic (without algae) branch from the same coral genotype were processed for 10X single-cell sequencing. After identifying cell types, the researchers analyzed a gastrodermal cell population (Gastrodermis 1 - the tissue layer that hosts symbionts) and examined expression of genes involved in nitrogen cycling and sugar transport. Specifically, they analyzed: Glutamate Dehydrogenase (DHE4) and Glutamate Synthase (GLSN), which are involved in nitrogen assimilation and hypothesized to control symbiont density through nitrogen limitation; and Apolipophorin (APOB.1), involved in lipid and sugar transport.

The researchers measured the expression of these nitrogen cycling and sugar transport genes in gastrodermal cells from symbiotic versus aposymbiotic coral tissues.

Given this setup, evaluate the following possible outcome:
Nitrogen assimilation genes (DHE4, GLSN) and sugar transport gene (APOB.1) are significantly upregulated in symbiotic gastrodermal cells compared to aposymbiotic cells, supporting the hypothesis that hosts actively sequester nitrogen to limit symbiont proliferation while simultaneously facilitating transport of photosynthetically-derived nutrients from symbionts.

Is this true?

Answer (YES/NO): YES